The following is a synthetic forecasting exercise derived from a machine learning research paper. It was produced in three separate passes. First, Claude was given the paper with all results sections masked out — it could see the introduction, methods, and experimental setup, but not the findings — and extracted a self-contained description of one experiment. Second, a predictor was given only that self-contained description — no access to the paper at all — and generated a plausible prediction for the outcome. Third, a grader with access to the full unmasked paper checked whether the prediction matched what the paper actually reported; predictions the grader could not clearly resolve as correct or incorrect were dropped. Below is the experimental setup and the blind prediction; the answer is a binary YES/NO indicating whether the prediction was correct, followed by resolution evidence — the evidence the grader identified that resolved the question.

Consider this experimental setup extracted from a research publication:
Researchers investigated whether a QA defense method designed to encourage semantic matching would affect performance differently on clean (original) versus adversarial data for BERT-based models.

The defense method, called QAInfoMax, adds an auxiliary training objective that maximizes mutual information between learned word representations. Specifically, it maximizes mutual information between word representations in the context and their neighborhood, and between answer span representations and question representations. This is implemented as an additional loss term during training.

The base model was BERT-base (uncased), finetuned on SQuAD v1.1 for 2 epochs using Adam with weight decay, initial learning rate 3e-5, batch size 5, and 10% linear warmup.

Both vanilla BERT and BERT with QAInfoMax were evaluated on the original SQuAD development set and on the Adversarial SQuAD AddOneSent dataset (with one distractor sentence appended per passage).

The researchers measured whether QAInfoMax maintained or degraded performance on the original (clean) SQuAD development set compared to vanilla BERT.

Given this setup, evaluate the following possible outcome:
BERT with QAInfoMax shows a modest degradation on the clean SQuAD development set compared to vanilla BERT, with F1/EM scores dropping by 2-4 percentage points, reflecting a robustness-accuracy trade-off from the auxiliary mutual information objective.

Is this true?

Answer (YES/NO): NO